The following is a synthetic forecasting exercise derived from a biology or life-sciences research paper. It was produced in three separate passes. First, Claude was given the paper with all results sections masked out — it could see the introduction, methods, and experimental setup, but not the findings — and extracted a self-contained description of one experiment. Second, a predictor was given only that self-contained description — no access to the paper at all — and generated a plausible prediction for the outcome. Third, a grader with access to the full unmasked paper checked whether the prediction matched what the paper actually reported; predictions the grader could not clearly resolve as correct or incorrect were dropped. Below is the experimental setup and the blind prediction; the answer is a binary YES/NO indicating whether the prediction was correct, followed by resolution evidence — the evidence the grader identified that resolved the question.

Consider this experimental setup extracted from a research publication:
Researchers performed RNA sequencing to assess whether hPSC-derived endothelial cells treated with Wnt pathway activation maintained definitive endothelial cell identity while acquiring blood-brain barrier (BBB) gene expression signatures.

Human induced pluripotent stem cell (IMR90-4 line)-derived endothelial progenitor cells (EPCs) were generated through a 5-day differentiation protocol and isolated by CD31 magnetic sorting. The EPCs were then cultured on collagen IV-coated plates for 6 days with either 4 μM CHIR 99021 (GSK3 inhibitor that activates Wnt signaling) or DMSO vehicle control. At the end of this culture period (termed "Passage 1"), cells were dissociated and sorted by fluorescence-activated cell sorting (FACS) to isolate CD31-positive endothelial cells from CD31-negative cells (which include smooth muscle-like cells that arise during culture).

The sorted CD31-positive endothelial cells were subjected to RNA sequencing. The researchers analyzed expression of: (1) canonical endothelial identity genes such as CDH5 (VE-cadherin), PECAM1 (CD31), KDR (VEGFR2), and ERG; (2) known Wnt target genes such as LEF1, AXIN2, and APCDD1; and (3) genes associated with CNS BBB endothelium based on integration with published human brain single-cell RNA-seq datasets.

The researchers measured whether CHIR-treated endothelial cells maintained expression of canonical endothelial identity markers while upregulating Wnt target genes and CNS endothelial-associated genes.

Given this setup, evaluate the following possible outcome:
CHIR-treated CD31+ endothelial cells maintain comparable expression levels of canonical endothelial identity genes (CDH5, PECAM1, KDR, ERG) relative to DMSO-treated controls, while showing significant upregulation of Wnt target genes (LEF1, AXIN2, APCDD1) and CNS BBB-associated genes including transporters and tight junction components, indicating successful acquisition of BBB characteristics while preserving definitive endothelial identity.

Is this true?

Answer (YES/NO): YES